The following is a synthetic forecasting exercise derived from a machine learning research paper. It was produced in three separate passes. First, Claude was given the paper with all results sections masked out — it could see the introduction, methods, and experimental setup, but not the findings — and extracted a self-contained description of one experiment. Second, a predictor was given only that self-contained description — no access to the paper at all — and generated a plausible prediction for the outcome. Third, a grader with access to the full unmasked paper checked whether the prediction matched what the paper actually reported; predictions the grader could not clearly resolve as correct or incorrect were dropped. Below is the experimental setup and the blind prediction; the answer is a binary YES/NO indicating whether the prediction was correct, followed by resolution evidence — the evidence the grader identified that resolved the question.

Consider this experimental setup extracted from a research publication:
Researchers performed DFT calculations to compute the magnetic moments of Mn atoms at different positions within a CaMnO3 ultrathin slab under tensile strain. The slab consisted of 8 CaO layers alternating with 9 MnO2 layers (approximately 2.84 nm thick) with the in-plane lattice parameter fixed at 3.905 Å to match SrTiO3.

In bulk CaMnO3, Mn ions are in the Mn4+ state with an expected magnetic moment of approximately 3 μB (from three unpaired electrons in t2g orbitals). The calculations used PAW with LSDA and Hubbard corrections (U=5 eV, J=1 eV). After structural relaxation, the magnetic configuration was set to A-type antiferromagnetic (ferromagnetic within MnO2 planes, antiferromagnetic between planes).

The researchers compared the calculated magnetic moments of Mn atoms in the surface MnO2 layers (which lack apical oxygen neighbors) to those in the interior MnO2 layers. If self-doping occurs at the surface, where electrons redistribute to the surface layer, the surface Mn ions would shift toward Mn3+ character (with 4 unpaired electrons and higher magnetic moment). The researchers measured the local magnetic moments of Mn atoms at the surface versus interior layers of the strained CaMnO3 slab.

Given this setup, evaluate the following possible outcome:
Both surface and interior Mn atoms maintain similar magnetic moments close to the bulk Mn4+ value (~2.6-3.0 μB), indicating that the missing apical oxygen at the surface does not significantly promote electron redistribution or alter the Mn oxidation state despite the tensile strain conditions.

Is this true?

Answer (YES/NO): NO